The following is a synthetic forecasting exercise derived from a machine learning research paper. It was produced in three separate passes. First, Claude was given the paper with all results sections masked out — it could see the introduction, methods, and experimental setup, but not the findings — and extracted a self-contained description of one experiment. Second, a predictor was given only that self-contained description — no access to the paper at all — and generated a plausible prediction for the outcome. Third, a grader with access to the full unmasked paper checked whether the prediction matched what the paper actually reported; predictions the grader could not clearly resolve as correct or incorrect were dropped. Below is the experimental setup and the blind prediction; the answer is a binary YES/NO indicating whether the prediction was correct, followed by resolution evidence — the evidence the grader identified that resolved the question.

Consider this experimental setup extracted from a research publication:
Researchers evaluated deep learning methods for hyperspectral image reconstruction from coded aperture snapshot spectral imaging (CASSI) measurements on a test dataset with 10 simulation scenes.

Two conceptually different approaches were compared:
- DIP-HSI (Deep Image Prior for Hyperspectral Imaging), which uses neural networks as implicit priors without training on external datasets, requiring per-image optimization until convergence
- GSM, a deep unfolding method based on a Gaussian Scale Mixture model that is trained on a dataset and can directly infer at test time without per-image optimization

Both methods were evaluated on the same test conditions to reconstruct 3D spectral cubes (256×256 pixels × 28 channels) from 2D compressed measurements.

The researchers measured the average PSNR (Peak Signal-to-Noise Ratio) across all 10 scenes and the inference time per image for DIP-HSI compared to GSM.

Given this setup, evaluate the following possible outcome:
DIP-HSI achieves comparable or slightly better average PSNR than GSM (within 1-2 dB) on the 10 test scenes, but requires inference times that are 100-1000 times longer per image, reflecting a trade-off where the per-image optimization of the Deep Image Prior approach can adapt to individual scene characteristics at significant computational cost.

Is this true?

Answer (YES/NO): NO